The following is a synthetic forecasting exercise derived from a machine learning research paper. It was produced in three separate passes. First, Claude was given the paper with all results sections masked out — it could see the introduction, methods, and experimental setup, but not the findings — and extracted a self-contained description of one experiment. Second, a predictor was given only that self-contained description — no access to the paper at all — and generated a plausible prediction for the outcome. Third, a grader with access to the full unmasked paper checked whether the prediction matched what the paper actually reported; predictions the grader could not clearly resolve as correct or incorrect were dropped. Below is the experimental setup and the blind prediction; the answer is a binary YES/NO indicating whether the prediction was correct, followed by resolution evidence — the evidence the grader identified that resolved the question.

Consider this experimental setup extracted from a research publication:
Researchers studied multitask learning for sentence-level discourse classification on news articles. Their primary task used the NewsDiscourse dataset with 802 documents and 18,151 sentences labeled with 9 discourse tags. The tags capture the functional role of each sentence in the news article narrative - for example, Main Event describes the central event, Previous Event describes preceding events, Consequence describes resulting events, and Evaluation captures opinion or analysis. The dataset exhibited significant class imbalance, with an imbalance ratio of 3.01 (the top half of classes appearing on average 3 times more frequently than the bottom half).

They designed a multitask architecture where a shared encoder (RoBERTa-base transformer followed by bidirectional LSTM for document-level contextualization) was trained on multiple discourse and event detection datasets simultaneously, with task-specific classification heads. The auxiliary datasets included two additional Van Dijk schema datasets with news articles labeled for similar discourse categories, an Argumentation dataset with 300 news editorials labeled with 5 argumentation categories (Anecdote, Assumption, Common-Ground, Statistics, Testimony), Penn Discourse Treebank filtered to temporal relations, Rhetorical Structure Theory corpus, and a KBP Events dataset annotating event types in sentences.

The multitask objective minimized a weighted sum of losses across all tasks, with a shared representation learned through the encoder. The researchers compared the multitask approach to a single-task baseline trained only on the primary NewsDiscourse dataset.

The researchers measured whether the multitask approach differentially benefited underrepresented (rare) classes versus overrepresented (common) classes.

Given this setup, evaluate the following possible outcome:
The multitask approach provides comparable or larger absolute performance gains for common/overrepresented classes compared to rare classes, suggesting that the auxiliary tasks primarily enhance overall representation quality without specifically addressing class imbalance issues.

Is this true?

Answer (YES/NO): NO